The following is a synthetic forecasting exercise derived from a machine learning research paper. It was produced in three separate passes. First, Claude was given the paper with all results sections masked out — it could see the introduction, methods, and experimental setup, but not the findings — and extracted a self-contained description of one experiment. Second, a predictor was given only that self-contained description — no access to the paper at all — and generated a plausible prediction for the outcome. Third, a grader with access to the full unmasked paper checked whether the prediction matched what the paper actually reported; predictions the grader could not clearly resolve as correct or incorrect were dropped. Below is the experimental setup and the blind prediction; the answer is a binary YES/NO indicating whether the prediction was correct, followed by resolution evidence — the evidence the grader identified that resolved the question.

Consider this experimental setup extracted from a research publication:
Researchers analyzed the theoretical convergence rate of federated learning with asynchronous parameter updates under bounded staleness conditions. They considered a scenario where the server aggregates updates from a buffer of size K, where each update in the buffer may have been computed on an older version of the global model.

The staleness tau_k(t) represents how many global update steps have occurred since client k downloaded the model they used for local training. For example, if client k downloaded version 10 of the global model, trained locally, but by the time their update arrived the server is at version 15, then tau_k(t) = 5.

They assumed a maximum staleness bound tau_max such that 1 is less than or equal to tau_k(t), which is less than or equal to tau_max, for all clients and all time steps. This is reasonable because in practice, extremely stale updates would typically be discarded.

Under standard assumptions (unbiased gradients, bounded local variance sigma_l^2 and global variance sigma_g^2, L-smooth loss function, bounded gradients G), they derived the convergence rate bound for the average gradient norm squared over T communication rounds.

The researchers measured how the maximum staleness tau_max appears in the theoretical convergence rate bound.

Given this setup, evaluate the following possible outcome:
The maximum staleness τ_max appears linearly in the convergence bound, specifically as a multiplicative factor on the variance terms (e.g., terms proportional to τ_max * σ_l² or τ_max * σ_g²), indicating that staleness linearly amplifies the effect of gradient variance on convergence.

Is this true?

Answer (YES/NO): NO